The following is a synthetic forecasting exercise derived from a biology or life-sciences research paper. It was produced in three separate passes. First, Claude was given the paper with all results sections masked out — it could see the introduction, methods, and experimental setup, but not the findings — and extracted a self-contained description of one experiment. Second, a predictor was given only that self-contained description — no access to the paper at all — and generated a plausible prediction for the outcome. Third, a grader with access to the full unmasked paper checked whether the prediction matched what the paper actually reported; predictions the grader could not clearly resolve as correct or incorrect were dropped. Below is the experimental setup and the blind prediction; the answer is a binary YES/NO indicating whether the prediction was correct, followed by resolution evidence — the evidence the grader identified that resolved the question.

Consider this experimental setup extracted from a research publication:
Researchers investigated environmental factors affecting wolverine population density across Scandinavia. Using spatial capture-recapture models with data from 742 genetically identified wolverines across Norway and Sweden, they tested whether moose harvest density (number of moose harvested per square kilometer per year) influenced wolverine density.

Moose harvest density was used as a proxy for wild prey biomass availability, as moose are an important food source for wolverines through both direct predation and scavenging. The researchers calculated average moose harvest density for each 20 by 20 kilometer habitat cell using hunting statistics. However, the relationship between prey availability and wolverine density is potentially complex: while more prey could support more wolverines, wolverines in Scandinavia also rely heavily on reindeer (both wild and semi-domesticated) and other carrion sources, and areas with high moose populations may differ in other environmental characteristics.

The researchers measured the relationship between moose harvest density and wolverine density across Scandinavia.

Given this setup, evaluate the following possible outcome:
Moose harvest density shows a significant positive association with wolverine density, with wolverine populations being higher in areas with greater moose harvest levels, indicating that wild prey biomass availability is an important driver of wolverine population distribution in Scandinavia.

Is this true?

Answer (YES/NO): YES